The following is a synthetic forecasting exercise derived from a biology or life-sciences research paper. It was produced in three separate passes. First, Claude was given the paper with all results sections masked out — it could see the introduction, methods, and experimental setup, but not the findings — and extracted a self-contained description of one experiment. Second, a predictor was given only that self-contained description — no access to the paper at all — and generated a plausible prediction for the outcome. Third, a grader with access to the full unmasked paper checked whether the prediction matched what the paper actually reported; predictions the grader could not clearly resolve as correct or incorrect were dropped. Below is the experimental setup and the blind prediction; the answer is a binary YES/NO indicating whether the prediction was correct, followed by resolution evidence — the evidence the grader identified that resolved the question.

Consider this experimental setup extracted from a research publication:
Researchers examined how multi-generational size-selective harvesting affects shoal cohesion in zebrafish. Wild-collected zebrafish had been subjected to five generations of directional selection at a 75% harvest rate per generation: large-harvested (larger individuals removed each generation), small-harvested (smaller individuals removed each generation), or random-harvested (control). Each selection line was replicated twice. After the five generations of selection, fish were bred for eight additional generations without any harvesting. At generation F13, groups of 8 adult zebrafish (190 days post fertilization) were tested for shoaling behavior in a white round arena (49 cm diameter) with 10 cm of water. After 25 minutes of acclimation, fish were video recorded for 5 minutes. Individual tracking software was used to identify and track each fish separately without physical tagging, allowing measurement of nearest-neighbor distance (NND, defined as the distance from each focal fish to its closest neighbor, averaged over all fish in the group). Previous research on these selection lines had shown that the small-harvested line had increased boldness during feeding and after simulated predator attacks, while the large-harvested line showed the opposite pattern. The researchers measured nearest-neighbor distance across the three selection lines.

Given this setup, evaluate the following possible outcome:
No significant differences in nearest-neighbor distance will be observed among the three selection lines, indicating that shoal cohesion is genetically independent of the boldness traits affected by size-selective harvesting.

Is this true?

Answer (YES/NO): NO